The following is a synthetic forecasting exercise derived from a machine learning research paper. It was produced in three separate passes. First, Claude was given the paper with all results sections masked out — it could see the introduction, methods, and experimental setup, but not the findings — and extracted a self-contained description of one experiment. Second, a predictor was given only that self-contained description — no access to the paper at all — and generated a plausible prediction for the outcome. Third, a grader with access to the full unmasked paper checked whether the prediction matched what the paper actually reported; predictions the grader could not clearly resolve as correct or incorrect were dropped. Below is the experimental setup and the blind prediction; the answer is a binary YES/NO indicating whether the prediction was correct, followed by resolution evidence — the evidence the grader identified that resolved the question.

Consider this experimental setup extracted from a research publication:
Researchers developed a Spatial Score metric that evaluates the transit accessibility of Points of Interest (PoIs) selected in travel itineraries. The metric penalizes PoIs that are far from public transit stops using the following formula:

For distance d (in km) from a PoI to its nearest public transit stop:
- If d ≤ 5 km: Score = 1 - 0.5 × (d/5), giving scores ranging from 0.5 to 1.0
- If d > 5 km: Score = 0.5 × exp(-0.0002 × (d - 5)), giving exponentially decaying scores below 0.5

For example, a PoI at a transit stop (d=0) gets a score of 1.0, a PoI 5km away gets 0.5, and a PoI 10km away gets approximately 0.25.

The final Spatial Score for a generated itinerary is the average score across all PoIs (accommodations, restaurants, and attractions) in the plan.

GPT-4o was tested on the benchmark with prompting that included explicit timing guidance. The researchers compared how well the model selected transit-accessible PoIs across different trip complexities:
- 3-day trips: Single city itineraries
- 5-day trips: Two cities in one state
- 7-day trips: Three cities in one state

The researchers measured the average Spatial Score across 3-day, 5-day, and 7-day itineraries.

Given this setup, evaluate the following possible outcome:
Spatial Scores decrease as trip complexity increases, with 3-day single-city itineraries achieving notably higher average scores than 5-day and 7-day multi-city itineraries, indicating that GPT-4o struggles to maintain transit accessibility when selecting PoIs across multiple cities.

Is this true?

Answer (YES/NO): NO